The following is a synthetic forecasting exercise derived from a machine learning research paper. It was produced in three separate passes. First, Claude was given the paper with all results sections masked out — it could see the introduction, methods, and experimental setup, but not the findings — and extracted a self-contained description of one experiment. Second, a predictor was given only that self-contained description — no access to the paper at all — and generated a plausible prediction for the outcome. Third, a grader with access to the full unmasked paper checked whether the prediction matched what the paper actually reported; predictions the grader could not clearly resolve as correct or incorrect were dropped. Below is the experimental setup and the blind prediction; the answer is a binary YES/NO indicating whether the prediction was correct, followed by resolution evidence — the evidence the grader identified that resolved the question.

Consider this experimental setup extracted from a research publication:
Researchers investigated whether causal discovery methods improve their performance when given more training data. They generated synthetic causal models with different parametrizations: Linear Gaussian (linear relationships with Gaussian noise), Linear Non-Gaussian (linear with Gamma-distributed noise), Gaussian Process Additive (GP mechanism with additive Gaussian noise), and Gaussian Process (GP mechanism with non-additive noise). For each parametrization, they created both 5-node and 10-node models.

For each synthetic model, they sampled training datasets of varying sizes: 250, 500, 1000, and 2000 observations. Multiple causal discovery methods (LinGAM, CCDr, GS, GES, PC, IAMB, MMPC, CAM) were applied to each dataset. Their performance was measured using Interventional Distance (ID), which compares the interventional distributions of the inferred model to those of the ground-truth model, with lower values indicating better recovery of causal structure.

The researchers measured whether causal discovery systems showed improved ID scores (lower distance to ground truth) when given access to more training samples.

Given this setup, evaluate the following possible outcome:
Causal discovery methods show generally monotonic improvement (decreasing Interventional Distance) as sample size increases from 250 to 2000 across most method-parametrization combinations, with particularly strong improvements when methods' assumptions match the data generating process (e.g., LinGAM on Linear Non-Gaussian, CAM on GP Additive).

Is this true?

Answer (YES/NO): NO